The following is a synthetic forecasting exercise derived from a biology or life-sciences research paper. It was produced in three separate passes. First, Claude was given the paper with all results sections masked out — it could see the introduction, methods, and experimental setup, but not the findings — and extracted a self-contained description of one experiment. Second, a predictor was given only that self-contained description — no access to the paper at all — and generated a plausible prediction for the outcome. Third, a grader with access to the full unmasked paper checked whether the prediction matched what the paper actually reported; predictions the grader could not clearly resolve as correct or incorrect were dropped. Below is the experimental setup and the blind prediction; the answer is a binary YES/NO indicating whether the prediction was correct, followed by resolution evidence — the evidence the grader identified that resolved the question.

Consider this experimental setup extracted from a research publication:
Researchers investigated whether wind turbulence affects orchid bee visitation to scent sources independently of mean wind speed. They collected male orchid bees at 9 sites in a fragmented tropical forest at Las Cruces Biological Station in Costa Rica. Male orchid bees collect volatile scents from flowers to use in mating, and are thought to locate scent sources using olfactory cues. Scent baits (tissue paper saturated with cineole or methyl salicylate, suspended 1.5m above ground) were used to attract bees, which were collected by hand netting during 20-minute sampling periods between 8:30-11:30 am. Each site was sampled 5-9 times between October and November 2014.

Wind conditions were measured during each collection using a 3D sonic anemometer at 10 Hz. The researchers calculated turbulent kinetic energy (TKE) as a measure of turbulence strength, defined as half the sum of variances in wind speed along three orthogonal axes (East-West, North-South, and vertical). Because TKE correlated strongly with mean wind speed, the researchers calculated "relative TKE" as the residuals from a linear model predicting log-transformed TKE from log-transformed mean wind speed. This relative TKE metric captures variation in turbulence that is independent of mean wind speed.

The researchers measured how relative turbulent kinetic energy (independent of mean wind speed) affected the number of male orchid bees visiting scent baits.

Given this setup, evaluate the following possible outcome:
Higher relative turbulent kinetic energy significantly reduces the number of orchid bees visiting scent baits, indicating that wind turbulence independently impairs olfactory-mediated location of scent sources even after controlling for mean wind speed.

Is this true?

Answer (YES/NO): NO